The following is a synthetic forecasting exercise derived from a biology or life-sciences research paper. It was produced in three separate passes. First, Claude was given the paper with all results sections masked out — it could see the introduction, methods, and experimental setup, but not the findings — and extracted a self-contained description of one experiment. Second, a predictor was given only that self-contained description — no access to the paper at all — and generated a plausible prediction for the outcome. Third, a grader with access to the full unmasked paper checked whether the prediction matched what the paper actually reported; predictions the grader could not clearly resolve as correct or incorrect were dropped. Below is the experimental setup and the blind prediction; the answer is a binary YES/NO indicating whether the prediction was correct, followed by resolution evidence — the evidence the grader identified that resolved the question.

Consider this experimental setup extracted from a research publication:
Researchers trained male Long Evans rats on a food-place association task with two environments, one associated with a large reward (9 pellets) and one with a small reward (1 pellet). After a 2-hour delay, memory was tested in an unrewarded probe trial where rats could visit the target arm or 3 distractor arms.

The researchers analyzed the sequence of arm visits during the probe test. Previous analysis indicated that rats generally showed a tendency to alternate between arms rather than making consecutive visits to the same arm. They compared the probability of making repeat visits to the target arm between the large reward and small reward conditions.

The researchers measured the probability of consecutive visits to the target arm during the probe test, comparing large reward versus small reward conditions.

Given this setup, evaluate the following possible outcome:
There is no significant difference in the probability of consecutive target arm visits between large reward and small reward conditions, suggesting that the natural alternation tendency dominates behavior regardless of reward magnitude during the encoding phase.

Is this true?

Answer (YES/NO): NO